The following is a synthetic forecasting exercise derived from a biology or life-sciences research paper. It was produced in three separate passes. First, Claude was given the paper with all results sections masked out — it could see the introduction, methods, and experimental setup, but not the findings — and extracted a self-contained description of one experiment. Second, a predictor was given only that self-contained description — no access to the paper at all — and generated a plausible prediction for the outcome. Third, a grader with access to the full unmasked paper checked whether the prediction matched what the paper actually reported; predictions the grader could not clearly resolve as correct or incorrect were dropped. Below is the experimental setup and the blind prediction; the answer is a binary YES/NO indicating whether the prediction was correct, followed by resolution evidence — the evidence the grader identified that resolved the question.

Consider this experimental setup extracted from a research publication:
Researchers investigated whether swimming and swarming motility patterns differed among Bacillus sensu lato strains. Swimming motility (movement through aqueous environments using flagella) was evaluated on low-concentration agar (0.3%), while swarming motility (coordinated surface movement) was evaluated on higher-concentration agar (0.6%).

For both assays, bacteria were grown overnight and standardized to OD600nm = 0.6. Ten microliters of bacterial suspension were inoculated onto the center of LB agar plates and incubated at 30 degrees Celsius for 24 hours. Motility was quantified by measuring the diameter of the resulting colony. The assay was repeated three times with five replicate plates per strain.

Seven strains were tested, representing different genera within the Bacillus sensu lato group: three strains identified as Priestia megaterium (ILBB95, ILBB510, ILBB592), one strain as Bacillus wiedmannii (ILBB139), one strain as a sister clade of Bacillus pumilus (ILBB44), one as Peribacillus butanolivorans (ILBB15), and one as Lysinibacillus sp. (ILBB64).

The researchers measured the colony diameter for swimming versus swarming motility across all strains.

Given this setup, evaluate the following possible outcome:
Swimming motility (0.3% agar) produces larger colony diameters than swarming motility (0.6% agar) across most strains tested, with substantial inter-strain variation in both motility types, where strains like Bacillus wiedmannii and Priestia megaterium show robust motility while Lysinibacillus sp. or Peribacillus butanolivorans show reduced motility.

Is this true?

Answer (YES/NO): NO